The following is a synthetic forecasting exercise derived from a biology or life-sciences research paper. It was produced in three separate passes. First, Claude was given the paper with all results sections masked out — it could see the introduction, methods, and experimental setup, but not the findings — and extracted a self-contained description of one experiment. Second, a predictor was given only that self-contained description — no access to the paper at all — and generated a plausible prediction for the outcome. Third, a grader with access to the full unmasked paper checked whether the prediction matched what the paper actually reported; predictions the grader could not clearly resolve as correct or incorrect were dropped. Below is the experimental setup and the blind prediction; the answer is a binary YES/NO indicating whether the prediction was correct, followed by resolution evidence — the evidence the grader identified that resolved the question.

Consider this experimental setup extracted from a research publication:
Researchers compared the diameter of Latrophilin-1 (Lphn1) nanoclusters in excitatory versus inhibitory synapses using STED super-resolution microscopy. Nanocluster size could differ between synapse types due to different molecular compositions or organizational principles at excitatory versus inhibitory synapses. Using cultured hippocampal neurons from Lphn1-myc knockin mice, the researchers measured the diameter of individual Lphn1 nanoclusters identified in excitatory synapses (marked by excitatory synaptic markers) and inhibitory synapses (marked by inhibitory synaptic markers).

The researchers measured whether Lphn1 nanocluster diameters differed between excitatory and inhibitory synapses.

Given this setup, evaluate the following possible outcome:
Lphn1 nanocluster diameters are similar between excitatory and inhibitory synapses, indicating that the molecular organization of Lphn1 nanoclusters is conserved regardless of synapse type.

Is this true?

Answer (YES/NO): YES